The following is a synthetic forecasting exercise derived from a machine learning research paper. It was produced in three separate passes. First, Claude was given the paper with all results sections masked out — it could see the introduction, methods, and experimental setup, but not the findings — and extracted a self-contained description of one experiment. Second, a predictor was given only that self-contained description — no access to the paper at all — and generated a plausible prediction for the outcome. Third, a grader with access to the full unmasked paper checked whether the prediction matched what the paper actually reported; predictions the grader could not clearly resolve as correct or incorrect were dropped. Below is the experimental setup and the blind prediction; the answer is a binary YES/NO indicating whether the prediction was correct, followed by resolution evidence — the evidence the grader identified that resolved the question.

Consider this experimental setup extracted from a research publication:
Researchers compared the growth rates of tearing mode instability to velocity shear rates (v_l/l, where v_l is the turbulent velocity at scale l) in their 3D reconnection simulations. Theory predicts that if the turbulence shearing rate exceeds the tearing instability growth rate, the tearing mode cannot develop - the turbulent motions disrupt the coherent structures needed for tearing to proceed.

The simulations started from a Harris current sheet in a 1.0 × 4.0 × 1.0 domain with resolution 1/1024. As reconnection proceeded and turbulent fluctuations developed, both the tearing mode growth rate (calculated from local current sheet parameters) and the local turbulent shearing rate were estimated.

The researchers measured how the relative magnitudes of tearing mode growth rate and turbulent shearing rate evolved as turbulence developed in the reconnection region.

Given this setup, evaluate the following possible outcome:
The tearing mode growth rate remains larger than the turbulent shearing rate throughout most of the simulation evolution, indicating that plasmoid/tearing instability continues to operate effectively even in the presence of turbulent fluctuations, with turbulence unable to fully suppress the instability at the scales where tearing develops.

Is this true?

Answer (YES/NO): NO